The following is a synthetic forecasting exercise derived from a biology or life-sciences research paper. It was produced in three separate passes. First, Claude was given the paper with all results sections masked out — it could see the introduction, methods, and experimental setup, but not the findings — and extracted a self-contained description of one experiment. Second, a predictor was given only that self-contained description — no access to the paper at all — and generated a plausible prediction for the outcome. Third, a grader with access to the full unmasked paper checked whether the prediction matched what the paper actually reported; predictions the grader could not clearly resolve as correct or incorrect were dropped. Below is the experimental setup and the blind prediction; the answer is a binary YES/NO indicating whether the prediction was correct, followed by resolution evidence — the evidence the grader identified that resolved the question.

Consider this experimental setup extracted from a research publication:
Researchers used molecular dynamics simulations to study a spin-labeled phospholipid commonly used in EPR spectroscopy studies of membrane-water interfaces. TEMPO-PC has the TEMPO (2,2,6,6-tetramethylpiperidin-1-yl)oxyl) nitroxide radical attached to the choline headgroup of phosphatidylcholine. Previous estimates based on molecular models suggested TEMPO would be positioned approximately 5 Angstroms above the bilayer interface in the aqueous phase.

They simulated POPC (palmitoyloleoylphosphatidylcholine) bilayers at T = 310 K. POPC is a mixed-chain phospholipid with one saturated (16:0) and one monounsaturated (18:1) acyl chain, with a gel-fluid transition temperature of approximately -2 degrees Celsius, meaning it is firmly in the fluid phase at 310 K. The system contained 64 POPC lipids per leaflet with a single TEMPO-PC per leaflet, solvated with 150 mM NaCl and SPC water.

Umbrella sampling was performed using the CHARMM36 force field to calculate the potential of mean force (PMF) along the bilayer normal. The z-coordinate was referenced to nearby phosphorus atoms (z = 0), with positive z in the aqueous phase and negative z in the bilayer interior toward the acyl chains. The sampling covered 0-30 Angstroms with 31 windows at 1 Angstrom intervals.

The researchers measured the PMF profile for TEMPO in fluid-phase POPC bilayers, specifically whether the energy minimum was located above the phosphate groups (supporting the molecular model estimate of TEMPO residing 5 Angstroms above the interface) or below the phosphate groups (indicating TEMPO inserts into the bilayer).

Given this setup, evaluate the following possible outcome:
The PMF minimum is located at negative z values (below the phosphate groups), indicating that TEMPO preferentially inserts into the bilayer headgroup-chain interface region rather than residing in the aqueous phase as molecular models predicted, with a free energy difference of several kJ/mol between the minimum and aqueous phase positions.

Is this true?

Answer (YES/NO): YES